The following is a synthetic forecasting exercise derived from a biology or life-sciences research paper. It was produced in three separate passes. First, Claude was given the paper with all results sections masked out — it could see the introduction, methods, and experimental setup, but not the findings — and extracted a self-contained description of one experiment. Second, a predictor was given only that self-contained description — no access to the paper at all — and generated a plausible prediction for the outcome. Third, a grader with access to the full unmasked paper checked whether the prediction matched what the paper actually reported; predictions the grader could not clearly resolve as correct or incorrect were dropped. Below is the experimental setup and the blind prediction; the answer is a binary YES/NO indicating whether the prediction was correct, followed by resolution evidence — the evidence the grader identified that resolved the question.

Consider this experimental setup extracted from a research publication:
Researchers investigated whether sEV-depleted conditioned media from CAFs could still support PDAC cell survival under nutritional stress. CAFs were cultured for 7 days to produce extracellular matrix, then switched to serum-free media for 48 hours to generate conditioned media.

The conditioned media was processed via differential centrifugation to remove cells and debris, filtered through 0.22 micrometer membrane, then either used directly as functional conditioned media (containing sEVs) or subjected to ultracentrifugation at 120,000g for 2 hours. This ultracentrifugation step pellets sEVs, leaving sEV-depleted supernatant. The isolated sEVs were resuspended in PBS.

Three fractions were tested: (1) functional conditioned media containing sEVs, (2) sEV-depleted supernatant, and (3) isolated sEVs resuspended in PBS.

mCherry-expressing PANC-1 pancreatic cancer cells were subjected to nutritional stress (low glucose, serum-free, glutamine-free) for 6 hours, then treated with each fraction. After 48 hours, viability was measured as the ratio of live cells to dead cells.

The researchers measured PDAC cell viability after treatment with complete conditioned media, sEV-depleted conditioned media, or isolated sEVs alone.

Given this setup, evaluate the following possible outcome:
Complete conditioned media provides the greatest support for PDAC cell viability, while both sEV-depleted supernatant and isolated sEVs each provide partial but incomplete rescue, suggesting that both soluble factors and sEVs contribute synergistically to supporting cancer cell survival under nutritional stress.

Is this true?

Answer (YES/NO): NO